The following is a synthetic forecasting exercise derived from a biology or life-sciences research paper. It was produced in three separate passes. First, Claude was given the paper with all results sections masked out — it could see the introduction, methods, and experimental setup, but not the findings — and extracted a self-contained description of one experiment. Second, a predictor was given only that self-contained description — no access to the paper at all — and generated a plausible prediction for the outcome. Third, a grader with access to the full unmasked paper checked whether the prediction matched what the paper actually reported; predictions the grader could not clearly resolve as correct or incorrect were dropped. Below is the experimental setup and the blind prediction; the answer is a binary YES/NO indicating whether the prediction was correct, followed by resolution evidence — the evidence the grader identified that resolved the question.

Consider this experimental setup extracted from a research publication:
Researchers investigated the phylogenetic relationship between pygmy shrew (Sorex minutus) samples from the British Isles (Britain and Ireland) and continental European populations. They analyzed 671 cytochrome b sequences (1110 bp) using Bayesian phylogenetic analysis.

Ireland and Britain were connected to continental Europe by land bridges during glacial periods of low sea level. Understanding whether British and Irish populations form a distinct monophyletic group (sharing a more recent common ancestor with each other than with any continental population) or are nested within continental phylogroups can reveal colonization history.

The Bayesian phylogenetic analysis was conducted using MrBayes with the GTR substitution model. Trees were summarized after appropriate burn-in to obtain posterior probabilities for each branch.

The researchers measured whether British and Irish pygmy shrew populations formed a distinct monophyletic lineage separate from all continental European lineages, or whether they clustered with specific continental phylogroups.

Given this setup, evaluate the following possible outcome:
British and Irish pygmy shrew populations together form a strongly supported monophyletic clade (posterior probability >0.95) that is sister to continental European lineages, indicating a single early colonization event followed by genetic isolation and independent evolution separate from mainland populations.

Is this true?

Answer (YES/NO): NO